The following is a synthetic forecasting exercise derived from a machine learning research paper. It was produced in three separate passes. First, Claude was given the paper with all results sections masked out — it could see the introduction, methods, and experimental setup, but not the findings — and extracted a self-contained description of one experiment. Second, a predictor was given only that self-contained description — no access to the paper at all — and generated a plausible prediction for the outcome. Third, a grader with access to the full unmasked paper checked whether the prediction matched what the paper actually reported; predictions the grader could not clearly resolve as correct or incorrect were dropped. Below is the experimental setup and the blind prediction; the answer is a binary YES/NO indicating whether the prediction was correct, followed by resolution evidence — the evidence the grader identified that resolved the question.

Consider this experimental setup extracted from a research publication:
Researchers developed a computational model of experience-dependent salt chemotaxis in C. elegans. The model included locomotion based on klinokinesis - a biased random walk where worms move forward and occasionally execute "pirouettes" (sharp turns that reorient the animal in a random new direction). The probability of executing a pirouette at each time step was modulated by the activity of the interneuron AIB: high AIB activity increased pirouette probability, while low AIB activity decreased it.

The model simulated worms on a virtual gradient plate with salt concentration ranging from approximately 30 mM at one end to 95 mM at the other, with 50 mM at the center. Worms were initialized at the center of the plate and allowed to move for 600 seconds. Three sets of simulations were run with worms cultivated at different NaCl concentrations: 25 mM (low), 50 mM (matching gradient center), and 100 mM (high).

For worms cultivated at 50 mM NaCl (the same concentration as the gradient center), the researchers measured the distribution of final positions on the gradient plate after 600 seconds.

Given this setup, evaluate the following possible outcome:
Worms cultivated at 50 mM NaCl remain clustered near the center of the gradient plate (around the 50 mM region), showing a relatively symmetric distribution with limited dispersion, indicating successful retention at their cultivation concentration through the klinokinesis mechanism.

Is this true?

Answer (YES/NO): YES